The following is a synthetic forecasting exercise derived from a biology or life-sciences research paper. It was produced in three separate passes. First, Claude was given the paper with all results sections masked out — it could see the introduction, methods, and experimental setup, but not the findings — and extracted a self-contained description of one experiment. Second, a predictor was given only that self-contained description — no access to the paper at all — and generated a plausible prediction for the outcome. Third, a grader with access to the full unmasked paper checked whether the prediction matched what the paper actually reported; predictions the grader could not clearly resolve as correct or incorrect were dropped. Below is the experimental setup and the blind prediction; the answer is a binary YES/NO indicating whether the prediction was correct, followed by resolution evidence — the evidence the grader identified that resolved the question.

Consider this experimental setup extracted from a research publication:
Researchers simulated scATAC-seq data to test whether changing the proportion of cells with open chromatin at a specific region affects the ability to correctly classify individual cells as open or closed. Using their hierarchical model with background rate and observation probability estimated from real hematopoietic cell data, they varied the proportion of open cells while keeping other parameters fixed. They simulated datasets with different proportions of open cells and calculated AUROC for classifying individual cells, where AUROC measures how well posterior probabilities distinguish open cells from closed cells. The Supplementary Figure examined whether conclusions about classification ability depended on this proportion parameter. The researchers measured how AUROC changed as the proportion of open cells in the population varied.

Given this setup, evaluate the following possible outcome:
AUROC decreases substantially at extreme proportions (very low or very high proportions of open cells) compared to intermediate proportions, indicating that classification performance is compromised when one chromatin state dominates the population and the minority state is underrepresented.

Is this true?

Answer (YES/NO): NO